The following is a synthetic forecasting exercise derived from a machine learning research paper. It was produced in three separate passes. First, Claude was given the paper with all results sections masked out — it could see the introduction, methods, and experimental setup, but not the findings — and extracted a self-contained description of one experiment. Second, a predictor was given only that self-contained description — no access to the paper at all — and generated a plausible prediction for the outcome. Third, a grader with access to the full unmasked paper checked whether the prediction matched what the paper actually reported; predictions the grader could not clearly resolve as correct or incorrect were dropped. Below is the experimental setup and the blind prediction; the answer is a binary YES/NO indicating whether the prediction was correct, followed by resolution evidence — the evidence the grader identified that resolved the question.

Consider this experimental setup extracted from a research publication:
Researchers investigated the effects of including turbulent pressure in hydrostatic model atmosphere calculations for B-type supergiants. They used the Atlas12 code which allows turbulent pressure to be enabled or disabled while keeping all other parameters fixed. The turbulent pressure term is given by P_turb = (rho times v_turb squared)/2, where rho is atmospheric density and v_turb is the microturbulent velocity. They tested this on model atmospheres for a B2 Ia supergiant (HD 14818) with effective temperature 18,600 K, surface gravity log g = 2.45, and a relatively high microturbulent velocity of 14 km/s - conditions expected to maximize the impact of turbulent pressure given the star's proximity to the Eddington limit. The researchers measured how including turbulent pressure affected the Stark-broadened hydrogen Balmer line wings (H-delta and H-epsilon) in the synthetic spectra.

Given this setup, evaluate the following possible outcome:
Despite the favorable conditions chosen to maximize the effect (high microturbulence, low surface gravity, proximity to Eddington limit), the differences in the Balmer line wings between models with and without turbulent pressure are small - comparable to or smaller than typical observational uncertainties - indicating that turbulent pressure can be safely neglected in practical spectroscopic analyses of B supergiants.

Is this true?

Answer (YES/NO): NO